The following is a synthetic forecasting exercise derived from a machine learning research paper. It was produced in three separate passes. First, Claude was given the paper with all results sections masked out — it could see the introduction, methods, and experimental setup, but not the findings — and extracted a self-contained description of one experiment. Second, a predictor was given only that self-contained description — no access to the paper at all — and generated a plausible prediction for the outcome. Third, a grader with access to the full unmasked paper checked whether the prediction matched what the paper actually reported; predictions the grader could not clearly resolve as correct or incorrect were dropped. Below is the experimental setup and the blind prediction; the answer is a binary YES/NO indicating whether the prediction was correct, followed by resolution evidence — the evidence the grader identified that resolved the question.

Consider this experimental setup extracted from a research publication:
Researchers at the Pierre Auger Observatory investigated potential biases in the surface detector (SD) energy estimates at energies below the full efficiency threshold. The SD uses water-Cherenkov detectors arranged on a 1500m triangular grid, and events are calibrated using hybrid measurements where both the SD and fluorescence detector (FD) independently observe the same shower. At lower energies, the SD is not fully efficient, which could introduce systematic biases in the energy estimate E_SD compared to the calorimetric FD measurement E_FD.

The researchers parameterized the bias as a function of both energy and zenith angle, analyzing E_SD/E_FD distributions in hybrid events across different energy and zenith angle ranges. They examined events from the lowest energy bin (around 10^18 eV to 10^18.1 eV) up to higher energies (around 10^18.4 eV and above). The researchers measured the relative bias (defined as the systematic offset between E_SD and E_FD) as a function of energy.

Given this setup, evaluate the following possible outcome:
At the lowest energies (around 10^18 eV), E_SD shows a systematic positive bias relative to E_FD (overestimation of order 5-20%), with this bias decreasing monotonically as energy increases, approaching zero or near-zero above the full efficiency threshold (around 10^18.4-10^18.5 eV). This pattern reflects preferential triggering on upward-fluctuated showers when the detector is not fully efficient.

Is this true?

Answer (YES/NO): YES